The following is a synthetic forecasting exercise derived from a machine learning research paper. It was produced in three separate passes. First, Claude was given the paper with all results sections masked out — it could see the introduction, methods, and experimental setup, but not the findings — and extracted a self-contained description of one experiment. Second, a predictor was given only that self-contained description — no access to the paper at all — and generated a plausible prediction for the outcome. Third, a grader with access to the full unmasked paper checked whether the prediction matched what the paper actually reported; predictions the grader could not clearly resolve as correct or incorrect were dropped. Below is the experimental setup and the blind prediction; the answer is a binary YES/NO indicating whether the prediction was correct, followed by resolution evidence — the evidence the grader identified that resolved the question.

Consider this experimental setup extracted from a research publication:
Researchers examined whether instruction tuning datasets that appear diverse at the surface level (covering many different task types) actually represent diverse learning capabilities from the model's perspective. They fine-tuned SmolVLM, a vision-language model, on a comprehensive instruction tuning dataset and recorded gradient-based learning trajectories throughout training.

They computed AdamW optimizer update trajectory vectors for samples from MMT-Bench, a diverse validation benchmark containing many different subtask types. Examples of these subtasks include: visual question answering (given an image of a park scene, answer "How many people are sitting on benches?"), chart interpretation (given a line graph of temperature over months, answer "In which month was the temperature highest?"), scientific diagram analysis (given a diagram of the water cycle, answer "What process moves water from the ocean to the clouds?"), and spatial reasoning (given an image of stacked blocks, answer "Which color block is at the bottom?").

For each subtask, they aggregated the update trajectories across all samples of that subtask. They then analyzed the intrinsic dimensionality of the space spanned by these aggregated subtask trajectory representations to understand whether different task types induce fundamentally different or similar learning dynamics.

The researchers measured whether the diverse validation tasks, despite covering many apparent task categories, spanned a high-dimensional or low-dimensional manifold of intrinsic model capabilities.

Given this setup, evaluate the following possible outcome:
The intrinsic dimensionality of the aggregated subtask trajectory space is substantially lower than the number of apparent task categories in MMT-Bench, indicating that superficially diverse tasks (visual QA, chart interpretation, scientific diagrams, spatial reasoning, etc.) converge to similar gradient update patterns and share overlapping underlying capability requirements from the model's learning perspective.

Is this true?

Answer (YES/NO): YES